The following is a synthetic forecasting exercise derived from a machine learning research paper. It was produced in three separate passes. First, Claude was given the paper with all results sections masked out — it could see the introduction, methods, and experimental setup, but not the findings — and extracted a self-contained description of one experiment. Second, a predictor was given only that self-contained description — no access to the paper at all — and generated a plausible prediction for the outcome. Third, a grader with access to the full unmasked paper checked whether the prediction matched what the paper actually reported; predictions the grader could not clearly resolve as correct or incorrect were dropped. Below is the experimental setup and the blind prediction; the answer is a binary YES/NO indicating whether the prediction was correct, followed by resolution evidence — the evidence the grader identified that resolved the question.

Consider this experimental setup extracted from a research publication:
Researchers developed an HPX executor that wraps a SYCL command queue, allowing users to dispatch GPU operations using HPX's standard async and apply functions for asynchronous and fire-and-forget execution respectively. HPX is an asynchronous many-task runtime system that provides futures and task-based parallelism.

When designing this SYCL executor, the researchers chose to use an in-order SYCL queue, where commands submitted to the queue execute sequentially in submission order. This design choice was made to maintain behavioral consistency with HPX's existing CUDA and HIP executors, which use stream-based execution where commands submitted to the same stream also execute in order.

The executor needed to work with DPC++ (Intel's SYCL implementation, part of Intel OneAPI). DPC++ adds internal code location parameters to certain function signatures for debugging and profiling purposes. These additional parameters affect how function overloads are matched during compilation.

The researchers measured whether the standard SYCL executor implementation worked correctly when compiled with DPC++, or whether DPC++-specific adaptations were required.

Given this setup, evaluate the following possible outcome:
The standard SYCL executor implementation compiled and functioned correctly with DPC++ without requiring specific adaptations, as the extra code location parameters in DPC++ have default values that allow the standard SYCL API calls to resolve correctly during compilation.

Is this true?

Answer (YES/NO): NO